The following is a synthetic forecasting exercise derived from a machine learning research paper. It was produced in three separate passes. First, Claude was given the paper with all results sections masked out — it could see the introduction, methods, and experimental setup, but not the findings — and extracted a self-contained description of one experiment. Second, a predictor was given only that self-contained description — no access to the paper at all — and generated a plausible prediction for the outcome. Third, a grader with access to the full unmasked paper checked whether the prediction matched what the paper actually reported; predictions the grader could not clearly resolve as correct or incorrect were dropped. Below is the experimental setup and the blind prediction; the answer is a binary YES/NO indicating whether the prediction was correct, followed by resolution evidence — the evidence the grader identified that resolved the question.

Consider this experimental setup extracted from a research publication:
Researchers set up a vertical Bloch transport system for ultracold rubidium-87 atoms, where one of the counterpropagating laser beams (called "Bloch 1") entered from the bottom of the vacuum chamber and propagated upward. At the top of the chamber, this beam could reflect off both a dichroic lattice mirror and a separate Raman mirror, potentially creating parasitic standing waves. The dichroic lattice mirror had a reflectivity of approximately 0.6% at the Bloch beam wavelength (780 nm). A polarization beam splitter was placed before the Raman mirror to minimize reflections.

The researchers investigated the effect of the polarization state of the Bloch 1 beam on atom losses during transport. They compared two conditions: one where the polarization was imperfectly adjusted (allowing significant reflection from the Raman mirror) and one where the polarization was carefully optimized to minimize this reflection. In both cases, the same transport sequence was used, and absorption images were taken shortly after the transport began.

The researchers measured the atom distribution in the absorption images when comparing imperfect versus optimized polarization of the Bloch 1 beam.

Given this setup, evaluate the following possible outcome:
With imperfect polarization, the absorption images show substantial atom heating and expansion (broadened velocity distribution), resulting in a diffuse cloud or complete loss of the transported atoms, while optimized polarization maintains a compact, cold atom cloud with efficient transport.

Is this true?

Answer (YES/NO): NO